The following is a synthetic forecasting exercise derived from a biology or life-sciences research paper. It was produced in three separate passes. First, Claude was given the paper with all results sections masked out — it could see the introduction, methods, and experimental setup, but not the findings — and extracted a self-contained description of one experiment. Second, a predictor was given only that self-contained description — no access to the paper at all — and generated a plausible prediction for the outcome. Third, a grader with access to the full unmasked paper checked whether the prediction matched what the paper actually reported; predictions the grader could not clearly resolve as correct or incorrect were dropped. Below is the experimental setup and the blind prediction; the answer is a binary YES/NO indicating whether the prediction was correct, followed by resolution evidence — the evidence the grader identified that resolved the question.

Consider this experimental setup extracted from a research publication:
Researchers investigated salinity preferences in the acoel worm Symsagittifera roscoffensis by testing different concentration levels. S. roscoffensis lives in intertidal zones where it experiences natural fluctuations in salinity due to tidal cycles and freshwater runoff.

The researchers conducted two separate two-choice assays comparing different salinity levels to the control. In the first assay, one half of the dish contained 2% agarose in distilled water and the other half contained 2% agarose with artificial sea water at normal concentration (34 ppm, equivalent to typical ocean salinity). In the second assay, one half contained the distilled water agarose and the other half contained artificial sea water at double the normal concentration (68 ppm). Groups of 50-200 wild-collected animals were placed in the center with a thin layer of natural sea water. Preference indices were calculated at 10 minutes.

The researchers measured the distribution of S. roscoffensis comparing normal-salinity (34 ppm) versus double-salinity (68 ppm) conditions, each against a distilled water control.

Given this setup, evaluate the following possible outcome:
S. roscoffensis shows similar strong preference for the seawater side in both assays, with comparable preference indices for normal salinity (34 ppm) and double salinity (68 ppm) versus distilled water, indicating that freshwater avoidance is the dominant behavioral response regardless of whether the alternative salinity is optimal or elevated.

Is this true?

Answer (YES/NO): NO